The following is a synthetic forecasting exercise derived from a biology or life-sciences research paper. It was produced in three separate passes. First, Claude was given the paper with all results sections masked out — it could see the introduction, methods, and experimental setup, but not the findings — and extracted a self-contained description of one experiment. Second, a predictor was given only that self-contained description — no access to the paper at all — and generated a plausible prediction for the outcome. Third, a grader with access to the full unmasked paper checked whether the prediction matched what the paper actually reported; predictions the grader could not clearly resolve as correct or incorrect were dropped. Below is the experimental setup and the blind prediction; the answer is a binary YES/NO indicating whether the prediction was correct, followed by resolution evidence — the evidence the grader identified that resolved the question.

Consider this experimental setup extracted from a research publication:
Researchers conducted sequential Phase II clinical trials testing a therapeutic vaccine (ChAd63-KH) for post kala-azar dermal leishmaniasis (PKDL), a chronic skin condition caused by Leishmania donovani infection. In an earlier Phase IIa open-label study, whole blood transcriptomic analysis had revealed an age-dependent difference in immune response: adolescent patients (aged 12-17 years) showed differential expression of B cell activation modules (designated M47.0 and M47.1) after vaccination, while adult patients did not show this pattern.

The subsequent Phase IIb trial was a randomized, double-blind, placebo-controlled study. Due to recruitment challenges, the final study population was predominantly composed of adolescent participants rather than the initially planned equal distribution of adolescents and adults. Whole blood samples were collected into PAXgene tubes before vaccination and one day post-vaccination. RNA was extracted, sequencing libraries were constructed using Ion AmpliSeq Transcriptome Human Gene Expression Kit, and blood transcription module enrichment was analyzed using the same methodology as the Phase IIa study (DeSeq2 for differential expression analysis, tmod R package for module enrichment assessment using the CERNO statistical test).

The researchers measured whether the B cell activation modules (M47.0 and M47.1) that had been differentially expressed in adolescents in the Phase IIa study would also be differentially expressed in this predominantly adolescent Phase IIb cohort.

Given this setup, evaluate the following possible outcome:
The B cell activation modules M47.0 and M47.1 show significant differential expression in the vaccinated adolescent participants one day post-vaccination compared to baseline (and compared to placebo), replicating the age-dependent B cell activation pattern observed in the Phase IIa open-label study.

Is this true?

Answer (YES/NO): NO